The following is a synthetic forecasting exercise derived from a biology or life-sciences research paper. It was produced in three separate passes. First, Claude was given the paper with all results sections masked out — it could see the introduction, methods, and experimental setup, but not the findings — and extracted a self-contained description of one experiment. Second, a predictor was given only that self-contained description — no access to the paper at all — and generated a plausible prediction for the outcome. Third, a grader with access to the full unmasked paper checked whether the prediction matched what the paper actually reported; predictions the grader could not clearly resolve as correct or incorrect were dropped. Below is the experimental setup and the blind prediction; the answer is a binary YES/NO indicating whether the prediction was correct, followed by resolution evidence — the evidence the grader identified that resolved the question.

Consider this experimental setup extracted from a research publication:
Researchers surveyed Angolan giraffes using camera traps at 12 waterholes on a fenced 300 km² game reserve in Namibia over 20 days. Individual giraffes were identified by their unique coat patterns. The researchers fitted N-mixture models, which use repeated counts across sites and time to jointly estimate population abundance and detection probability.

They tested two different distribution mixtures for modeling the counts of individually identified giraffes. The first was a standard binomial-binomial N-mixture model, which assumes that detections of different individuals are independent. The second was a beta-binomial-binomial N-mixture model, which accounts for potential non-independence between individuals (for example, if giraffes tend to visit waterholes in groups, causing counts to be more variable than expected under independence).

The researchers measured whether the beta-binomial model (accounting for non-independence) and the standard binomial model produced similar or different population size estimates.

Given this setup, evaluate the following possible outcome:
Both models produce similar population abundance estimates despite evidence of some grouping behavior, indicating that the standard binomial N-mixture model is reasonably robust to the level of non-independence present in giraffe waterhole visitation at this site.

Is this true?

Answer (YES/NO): NO